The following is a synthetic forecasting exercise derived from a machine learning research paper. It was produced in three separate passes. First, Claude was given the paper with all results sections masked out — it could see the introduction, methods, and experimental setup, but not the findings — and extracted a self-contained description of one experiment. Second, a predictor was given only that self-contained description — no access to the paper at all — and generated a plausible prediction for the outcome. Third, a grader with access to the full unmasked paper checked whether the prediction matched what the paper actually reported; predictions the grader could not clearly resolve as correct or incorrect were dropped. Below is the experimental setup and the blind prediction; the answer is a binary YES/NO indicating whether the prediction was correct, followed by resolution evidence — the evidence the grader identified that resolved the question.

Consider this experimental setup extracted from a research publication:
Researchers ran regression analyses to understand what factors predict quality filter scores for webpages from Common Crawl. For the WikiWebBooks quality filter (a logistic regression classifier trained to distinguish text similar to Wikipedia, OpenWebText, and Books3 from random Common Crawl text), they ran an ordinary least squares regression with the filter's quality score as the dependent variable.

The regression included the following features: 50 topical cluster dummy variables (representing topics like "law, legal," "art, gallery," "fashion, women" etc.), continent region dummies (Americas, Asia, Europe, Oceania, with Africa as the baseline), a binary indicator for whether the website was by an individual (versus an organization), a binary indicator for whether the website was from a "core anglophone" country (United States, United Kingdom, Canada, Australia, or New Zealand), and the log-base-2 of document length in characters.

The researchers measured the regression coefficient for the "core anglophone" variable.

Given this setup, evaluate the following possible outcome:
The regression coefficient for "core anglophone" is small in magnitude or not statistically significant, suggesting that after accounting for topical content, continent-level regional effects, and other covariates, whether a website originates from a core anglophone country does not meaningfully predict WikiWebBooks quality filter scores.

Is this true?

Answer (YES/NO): NO